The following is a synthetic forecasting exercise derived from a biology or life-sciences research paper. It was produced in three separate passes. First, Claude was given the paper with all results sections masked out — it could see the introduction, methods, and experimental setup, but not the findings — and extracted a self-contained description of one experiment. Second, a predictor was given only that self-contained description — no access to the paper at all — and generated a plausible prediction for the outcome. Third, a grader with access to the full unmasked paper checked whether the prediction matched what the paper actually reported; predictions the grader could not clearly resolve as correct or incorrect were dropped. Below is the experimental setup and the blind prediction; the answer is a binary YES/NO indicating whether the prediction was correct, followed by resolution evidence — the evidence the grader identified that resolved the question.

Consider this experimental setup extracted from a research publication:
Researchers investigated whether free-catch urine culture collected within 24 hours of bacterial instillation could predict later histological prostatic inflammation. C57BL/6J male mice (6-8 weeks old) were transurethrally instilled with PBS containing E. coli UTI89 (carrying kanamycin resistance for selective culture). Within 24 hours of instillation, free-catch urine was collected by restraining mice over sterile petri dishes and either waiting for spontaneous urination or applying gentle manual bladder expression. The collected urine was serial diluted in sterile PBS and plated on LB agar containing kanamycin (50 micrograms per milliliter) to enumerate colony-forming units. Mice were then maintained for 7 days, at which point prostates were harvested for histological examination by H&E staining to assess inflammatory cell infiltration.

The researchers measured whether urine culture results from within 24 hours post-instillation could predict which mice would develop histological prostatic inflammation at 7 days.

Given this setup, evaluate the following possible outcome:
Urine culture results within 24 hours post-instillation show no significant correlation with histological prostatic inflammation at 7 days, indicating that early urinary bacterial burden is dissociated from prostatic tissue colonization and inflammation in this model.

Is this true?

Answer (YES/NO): NO